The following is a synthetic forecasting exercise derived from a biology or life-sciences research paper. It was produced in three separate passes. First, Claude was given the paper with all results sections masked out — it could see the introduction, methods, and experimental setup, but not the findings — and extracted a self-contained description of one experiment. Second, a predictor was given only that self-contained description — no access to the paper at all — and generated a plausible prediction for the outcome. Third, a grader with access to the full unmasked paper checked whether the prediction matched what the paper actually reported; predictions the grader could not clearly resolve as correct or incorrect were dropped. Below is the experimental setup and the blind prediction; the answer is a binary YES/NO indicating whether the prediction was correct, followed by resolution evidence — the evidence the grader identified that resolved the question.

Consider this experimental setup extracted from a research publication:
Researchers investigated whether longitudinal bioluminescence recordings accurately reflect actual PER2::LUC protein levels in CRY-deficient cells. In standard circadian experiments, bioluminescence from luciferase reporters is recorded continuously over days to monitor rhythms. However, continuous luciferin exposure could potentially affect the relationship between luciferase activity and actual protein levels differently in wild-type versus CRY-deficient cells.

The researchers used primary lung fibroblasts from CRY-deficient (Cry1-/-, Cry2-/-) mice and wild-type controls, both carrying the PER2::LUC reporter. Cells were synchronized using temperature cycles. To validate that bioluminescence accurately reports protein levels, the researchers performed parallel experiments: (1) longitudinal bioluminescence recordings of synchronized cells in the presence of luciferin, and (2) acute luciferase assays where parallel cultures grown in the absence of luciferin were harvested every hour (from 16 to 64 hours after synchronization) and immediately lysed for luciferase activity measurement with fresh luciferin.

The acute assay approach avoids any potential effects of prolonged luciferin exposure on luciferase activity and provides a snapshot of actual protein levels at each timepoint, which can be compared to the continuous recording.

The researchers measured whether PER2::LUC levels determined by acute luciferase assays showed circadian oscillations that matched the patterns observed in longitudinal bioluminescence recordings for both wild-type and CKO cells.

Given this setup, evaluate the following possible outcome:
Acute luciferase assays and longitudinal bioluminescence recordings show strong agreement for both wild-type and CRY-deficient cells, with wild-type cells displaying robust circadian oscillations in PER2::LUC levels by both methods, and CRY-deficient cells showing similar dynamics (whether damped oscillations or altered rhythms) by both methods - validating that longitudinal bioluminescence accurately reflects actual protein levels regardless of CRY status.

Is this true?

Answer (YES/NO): YES